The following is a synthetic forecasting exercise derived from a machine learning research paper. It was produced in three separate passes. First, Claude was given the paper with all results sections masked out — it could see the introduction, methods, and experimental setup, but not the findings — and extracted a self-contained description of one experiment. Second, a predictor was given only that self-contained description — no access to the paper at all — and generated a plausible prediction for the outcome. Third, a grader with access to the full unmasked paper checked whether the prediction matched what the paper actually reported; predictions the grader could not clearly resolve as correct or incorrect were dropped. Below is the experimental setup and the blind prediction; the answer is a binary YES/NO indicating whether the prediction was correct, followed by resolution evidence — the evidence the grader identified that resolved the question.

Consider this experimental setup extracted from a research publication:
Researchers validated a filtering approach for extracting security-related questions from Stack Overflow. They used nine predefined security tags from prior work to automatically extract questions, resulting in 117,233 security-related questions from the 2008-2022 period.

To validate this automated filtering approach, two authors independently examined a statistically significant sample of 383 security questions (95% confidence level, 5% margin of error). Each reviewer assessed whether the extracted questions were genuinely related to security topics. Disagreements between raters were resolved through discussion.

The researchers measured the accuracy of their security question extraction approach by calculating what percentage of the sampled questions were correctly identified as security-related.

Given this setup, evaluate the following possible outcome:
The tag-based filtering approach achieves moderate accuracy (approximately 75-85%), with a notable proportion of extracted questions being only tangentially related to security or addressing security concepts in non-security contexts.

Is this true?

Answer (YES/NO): NO